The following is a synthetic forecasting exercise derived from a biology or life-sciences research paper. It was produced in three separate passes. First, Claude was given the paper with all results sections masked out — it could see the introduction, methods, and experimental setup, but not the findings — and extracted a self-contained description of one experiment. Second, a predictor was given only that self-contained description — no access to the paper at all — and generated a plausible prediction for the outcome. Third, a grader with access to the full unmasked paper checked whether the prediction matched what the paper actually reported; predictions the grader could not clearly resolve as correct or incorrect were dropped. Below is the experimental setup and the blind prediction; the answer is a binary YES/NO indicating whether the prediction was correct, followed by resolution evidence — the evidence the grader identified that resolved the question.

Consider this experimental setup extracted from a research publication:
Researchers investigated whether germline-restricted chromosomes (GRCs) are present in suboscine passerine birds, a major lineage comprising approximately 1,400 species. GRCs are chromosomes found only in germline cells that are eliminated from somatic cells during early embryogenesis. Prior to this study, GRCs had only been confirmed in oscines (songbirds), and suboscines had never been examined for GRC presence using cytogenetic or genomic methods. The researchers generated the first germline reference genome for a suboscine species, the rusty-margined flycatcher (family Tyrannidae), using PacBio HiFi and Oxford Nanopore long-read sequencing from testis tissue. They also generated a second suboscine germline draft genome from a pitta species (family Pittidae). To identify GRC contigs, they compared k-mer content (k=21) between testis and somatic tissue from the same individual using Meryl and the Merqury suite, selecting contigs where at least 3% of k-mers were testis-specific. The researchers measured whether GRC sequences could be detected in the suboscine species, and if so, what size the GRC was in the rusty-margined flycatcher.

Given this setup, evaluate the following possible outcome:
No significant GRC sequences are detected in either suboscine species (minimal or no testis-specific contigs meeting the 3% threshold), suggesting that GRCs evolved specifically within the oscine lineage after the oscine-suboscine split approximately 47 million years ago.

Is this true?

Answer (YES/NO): NO